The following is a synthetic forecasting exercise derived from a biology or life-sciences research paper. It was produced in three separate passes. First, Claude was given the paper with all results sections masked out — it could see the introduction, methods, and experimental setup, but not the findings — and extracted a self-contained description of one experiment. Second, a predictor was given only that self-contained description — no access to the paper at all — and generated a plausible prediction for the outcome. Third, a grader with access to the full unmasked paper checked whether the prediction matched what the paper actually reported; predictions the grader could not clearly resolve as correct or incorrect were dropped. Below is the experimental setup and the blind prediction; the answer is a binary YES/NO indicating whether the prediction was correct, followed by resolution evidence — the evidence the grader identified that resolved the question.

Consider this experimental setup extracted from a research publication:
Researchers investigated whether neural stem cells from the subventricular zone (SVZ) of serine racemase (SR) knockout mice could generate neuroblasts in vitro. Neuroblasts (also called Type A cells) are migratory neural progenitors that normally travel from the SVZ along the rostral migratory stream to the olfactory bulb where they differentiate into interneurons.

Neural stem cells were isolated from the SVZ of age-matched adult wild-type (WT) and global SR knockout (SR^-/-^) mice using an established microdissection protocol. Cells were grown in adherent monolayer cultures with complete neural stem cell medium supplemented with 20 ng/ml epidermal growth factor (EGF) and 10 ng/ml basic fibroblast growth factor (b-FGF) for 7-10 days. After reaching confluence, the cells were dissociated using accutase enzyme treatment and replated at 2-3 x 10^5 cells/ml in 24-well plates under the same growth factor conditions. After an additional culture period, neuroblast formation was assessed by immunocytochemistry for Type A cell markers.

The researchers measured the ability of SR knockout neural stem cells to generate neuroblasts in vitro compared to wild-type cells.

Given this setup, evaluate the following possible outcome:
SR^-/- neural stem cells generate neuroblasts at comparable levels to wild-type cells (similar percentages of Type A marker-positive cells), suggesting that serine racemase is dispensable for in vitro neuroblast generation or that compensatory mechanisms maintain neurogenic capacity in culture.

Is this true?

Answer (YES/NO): NO